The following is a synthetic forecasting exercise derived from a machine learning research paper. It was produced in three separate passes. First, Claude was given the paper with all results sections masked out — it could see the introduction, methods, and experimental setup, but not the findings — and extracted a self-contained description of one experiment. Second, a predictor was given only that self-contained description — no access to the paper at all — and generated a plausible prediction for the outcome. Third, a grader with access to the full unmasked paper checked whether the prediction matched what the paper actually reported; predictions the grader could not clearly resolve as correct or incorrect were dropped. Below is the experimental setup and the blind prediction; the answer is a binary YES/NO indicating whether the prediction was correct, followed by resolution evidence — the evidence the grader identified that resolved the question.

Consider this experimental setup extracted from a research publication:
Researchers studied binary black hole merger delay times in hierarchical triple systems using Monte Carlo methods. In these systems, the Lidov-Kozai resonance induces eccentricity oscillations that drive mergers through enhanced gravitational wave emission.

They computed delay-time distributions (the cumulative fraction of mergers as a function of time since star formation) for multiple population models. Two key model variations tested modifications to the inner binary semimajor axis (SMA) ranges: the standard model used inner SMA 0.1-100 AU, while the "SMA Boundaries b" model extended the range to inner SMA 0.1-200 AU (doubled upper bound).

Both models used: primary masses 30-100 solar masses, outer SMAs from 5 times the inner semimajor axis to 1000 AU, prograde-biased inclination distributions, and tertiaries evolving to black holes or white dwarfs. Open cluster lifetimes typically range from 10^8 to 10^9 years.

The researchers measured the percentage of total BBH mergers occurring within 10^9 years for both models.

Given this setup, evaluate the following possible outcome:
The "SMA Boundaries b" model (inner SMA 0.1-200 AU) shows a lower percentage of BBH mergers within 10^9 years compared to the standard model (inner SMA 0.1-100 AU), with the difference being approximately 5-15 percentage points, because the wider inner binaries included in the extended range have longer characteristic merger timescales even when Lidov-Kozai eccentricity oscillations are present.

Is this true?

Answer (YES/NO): NO